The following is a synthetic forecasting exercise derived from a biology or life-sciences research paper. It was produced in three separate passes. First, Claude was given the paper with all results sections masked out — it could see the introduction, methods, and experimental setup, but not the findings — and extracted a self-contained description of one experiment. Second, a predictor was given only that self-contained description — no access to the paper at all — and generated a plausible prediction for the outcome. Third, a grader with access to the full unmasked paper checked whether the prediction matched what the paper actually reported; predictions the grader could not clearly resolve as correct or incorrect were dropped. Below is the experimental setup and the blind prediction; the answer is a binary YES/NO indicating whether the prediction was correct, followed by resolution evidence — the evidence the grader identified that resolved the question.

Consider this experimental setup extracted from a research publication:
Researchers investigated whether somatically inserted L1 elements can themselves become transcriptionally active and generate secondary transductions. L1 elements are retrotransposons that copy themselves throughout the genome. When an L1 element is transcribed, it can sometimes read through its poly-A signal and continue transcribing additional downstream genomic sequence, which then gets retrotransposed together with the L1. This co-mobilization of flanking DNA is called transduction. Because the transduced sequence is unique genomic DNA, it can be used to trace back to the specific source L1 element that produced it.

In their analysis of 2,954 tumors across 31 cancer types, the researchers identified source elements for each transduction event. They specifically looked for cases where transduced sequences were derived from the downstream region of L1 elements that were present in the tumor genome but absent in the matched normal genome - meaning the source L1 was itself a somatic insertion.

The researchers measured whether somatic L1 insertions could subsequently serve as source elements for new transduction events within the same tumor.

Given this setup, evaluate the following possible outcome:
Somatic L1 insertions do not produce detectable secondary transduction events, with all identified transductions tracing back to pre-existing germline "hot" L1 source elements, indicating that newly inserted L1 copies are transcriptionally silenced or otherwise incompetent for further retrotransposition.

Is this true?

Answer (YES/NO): NO